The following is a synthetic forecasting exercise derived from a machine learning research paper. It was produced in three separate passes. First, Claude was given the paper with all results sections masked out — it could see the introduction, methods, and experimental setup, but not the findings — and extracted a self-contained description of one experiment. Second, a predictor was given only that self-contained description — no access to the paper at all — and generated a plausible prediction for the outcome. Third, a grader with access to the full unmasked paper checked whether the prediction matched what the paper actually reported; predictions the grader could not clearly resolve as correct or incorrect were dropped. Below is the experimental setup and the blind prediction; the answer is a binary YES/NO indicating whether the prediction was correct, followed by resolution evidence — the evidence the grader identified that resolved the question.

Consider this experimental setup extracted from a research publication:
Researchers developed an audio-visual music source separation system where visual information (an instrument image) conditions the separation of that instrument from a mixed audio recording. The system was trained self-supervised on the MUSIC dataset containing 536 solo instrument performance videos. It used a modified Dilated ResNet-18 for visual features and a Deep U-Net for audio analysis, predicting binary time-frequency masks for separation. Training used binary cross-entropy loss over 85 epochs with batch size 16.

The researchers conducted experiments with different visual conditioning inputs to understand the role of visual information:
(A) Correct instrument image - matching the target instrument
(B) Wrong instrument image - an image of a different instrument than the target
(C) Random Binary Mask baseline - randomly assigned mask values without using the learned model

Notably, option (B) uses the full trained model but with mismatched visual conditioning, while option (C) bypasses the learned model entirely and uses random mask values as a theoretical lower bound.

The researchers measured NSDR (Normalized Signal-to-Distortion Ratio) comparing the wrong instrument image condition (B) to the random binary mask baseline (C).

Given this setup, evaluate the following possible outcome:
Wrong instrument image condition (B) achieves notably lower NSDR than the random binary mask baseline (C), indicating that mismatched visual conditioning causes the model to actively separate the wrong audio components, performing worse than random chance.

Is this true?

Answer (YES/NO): YES